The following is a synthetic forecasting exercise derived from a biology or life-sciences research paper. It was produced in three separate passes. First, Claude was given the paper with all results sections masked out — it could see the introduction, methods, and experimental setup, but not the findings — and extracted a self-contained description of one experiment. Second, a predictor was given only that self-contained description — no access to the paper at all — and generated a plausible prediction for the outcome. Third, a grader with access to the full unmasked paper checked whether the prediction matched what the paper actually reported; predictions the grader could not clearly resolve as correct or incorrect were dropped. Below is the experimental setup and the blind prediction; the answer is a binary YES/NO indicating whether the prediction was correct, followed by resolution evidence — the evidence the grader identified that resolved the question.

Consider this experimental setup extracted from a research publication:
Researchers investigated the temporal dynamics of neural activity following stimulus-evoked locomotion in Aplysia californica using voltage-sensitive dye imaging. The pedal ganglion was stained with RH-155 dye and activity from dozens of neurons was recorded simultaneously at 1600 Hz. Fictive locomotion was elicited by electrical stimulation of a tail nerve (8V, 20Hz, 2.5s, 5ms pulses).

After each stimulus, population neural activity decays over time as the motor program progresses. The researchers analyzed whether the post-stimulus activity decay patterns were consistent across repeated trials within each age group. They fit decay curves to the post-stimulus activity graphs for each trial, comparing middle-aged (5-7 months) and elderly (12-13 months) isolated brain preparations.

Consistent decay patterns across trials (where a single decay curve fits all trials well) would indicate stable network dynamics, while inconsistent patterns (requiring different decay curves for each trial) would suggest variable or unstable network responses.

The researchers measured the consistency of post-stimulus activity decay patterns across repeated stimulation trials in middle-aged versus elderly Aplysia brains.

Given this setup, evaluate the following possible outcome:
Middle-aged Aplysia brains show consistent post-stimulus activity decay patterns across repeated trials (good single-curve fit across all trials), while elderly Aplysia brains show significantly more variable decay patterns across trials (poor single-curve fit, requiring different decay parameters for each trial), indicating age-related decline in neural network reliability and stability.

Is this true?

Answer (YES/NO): YES